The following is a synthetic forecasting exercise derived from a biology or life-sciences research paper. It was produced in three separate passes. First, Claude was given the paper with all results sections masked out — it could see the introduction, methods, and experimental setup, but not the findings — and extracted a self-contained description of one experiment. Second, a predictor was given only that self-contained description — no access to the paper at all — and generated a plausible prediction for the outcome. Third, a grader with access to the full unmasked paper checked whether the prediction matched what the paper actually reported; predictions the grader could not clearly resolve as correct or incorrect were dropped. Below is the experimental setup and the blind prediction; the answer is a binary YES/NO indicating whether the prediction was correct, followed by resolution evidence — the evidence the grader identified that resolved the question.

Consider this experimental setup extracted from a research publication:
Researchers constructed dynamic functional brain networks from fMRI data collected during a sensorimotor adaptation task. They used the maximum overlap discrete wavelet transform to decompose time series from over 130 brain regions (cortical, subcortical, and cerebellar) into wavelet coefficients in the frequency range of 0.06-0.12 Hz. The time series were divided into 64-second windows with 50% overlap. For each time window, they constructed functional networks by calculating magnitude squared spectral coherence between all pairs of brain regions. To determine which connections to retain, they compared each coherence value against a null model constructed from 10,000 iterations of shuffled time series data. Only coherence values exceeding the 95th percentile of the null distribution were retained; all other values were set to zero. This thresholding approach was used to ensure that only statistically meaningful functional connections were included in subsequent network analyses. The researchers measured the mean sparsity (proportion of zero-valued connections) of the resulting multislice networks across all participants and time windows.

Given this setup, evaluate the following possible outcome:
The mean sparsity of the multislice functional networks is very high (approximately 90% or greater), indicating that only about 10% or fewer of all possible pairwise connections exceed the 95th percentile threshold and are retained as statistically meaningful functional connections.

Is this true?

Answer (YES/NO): NO